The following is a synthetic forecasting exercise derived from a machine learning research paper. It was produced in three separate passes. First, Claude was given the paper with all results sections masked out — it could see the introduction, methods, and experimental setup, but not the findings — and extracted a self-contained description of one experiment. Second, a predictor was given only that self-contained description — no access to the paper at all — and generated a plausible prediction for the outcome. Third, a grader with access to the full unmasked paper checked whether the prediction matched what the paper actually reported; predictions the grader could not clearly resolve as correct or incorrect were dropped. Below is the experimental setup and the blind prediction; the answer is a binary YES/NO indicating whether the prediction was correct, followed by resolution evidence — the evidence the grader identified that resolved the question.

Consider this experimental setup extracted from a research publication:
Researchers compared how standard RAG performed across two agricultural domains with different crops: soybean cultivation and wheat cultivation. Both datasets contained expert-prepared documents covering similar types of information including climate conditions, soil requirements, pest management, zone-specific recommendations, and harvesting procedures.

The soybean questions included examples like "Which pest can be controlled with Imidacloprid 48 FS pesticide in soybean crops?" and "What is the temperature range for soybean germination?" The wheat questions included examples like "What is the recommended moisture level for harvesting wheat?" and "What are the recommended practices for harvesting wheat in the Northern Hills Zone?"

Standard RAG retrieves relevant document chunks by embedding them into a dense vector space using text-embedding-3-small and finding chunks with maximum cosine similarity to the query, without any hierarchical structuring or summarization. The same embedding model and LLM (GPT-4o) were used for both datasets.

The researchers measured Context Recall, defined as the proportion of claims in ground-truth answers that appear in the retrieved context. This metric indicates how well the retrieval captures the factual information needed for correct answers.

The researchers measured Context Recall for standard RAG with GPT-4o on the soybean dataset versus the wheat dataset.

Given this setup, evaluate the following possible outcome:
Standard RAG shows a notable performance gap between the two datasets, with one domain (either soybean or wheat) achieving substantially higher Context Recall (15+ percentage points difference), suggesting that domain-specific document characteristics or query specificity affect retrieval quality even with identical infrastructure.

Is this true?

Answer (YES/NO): NO